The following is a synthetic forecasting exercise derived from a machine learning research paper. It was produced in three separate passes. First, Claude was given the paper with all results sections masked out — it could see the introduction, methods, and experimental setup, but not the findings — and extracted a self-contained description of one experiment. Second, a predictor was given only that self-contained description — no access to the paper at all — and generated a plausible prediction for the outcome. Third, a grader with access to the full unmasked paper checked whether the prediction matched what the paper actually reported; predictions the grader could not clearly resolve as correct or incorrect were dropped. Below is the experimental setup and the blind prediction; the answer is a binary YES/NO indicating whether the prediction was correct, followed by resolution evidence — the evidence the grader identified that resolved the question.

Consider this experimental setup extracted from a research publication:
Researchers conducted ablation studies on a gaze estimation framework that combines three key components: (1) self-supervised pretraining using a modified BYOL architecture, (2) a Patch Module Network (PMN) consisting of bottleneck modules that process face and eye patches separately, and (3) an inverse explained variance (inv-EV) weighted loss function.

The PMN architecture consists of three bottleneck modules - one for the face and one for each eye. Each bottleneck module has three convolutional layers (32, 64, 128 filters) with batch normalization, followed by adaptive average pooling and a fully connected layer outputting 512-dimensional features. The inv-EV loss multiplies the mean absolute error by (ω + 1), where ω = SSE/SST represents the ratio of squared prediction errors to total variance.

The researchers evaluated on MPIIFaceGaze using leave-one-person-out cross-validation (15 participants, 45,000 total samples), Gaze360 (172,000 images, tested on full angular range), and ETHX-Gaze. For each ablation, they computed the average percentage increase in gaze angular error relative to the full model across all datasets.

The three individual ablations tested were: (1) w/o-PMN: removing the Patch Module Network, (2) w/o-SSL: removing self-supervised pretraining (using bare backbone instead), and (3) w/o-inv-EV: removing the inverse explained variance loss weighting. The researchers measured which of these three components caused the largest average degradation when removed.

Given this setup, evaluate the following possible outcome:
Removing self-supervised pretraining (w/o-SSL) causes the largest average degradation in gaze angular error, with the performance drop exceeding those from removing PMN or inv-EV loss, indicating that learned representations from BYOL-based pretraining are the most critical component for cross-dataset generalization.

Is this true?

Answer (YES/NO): NO